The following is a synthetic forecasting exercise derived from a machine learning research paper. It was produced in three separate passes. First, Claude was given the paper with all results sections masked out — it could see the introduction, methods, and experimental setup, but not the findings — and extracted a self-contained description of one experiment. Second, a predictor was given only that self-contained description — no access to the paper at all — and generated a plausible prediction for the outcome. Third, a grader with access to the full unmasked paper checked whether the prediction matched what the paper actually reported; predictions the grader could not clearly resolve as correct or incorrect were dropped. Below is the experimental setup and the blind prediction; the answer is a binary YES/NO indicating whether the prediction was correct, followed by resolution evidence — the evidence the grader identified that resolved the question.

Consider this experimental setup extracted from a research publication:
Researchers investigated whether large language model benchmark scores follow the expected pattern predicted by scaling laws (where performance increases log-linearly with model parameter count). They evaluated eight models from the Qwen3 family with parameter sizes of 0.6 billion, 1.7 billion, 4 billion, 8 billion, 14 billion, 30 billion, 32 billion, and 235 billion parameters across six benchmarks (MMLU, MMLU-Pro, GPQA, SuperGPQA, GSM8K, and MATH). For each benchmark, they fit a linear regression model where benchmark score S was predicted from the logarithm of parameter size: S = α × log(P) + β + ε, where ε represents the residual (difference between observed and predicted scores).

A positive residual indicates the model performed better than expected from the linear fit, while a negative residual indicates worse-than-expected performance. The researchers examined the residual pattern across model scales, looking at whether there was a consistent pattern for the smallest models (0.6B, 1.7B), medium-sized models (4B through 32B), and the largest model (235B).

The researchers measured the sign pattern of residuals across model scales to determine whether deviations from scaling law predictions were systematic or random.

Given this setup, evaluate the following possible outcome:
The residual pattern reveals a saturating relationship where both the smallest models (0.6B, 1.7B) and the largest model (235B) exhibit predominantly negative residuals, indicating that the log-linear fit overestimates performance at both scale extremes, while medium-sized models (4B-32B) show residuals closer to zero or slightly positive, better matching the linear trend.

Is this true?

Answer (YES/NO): NO